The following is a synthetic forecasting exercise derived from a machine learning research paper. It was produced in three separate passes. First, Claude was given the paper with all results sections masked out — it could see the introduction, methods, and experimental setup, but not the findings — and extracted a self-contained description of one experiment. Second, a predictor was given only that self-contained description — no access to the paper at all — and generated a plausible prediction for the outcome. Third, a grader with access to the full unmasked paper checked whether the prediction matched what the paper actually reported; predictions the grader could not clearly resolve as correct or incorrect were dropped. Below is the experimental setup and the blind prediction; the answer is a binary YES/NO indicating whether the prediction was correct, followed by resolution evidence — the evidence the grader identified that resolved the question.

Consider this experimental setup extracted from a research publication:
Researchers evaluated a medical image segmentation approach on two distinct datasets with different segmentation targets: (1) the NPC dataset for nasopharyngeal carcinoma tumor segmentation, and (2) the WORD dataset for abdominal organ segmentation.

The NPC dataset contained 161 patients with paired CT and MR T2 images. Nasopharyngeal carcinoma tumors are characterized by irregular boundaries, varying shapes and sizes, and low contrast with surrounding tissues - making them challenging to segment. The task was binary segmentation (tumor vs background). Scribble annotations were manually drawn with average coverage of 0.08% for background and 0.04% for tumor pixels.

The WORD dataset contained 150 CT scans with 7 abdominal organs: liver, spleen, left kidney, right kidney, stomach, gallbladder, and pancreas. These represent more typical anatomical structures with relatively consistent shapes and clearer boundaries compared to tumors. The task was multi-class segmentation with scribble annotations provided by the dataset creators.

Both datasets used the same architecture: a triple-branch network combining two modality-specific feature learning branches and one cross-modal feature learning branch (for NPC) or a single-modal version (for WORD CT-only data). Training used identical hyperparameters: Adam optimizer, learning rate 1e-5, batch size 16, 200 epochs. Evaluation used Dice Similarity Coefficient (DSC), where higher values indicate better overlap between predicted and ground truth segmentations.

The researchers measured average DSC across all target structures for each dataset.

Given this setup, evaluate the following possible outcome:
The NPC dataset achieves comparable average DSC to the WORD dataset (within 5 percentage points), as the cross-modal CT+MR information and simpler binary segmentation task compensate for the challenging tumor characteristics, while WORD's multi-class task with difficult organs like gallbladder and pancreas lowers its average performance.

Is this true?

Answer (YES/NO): NO